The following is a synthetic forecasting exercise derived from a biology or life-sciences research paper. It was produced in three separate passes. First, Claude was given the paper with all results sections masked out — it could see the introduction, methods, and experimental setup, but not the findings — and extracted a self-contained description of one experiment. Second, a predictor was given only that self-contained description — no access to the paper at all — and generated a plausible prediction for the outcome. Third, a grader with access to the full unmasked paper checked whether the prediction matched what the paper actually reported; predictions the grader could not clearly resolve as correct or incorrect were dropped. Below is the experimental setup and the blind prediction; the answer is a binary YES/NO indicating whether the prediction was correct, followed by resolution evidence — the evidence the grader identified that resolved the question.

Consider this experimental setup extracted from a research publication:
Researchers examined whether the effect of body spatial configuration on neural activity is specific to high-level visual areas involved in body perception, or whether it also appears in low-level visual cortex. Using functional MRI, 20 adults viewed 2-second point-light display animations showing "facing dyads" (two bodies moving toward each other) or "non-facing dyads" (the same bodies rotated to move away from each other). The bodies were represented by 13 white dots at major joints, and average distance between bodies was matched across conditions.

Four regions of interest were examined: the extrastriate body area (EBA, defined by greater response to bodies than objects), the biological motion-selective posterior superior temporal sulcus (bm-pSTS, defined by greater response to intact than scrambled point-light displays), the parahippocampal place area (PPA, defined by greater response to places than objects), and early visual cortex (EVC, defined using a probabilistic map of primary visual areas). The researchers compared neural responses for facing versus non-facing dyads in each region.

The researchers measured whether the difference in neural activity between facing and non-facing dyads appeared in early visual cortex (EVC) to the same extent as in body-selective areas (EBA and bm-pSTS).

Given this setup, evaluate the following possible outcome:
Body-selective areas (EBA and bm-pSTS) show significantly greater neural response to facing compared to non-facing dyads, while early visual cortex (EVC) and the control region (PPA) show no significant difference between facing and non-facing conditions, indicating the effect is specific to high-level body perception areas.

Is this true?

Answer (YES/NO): YES